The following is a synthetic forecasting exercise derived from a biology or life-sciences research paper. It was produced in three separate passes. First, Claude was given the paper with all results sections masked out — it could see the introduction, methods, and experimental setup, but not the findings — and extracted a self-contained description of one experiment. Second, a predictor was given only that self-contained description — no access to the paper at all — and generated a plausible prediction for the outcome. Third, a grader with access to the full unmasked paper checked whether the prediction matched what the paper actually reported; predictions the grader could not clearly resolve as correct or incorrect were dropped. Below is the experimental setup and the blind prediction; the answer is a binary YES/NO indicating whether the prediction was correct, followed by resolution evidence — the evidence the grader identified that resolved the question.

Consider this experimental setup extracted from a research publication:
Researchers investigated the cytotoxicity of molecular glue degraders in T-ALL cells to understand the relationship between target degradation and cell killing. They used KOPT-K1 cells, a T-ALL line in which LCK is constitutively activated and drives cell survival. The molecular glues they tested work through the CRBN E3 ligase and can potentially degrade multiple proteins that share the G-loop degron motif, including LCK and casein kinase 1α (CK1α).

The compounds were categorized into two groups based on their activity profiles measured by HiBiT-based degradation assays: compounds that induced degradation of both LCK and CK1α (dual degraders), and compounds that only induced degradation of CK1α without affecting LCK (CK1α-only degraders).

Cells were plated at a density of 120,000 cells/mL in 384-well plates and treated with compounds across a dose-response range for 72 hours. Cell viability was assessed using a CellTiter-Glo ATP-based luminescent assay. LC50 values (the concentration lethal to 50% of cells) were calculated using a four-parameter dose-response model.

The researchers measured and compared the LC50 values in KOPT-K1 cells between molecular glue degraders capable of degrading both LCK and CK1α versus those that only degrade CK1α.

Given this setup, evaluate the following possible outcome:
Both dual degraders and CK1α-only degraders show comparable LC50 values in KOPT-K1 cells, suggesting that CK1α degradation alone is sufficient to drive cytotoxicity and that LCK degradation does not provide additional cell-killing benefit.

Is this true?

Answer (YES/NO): NO